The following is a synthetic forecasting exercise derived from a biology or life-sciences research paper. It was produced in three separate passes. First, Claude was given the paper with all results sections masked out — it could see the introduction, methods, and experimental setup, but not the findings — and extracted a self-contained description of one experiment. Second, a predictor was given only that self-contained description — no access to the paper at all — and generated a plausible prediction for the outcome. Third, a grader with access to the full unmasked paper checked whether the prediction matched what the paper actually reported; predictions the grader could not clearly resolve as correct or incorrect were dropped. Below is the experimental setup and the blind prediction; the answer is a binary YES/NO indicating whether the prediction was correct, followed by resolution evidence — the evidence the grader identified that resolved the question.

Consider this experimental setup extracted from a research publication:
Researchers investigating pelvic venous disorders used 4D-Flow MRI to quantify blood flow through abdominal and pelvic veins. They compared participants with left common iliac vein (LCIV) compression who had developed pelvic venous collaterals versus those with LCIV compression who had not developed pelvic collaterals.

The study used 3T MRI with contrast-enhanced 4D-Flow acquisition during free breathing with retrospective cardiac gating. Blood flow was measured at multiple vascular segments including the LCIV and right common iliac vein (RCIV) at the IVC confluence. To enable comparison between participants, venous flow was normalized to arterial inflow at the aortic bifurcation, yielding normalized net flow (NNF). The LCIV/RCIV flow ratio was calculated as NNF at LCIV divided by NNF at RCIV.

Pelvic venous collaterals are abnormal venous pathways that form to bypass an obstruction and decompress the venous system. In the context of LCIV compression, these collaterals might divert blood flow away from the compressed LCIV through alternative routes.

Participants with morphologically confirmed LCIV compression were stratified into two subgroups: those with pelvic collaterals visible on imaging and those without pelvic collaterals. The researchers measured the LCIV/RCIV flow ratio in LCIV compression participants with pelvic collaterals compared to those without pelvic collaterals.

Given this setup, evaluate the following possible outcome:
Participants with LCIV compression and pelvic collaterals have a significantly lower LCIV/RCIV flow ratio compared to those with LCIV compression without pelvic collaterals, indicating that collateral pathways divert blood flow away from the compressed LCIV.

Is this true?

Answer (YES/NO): NO